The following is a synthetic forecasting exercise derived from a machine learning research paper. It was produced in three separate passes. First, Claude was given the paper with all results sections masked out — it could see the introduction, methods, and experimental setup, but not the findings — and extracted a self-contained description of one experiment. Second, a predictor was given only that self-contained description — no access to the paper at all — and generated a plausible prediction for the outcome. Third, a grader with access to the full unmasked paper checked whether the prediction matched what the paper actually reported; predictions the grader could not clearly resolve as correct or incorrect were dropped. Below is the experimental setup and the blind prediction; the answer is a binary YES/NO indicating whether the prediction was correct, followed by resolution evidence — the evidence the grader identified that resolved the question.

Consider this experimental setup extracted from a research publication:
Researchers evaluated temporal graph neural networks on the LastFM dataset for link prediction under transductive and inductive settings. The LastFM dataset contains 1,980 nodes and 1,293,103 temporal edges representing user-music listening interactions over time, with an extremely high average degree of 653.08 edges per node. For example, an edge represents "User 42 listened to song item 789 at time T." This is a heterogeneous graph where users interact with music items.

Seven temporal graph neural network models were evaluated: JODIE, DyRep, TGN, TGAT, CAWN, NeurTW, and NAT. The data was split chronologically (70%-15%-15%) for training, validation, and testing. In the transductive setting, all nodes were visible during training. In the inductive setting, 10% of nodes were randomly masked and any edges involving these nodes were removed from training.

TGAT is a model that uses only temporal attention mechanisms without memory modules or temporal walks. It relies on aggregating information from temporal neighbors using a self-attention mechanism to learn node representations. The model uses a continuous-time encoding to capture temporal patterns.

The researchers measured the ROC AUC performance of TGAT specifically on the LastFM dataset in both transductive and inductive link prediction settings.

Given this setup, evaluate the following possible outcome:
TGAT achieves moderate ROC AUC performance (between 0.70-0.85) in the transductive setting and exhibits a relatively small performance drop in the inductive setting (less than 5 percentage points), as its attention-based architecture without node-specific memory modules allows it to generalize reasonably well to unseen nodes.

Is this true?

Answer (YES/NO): NO